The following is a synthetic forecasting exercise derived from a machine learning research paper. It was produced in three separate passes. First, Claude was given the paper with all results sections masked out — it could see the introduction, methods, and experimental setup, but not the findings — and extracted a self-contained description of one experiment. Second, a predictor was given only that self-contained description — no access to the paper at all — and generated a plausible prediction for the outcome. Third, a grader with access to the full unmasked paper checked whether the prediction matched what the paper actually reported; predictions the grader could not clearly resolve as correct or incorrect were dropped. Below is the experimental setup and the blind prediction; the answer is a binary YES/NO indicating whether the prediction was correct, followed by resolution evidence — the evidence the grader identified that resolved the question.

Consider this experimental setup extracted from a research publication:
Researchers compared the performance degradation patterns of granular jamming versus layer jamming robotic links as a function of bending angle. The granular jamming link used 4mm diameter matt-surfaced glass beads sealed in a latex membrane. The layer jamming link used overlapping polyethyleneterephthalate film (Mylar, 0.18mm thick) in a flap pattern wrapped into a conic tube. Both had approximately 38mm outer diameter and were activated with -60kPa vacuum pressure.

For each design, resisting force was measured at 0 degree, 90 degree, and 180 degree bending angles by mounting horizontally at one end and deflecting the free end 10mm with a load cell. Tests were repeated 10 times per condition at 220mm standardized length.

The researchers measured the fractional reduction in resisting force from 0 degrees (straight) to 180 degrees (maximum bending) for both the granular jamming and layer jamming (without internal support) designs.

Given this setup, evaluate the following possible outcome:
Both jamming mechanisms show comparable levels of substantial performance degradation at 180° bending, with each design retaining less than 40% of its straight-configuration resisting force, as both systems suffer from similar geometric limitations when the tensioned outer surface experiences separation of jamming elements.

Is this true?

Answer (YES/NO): NO